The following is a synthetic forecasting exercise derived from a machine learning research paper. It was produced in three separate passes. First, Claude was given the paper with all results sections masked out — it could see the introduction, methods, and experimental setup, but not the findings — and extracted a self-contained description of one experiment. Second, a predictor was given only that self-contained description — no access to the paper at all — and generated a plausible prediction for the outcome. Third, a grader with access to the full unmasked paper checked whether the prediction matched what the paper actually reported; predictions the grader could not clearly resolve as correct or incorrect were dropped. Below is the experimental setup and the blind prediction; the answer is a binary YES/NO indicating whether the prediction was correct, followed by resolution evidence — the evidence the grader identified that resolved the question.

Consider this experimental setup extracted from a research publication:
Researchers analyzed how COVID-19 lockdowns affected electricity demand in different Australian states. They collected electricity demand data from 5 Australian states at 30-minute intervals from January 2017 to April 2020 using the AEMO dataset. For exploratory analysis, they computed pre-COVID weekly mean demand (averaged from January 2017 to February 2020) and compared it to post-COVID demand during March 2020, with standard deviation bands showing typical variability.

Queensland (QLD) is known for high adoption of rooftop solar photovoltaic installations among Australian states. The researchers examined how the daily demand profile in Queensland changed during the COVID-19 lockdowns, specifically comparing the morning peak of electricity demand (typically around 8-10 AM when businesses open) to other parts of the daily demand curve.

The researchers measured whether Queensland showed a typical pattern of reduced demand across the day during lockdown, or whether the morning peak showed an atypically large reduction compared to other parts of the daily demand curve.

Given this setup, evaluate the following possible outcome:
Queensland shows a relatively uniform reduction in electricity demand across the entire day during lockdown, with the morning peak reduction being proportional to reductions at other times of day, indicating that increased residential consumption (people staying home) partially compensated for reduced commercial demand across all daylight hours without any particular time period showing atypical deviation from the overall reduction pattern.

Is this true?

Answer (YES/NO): NO